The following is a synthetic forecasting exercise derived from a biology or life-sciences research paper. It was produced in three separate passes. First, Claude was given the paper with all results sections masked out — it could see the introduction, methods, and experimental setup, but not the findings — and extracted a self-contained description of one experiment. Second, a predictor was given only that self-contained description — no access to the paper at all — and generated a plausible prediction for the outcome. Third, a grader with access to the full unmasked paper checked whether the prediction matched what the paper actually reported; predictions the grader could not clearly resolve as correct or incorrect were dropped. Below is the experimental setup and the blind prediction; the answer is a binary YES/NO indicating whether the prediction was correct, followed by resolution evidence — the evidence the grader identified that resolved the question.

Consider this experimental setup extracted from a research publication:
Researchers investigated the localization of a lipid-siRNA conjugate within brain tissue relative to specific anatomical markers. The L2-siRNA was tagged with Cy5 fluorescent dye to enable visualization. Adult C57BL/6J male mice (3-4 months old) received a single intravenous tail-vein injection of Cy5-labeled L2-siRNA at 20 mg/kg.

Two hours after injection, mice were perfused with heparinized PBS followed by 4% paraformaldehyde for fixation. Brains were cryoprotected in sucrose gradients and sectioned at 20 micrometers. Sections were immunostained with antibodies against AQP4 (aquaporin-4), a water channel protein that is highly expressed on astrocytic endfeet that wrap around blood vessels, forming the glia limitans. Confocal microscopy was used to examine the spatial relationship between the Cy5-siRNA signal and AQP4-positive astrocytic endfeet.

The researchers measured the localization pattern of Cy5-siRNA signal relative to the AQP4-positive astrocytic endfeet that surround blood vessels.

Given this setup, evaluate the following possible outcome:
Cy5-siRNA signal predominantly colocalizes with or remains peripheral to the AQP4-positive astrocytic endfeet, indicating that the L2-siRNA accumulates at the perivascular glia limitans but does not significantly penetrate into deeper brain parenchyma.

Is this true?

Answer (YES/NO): NO